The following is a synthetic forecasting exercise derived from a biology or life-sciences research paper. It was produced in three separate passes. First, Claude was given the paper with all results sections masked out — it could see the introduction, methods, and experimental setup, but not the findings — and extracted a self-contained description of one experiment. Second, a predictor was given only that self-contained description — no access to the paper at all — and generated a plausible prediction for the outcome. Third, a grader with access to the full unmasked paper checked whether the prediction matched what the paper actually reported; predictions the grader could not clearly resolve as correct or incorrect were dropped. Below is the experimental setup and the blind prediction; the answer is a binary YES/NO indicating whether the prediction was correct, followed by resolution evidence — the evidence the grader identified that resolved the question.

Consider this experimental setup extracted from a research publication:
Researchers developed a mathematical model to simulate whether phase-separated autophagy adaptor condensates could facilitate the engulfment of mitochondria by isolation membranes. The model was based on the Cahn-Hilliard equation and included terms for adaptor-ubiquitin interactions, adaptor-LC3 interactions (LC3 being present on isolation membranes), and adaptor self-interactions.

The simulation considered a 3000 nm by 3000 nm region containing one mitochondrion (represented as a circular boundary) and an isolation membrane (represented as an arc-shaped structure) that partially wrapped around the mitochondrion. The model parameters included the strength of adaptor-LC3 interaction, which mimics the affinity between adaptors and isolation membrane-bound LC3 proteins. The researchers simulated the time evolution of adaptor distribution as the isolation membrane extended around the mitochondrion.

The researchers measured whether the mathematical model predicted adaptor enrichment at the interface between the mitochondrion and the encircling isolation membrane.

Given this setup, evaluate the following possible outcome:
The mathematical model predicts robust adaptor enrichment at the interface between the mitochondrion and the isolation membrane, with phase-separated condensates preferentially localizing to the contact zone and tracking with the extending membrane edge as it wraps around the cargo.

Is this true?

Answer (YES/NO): YES